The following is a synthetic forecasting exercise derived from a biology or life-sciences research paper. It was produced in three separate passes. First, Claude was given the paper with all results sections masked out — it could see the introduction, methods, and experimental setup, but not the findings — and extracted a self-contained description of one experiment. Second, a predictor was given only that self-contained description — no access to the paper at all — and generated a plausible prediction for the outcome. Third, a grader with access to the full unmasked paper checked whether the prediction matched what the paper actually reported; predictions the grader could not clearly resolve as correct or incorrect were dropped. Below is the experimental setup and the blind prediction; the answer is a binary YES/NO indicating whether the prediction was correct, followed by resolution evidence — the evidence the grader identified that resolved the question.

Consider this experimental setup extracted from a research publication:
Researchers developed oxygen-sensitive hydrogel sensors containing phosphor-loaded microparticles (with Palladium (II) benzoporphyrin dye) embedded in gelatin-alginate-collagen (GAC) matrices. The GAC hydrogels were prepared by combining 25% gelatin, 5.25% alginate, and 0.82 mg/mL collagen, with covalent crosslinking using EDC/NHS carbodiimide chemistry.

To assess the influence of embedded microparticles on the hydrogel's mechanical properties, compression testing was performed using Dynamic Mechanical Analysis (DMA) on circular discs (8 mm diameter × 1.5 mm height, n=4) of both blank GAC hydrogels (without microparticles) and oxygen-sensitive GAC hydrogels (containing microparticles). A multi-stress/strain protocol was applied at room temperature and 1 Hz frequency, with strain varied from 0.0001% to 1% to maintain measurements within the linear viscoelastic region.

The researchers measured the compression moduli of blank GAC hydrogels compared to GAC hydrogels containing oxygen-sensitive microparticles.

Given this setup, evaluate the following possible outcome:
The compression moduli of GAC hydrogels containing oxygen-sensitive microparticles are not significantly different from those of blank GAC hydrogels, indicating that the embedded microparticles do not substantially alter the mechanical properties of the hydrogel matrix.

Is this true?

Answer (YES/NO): NO